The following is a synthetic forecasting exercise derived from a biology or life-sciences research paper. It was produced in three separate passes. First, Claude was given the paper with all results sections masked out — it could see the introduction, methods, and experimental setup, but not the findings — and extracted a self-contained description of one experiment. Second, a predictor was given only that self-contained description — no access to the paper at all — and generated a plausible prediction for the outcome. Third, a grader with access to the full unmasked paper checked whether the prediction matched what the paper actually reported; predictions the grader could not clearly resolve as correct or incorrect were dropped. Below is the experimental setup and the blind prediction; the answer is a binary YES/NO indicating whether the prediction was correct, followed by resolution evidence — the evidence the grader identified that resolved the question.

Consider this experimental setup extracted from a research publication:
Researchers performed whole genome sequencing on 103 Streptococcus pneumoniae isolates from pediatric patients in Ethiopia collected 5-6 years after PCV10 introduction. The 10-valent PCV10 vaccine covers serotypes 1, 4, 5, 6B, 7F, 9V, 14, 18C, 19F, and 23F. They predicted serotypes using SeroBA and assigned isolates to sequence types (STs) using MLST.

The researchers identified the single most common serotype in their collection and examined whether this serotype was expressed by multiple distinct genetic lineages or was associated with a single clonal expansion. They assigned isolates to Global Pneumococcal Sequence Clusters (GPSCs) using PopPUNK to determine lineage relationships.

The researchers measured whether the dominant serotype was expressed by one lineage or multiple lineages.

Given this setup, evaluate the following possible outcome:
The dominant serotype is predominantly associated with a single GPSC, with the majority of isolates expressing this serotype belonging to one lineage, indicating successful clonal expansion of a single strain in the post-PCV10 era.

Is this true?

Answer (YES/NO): NO